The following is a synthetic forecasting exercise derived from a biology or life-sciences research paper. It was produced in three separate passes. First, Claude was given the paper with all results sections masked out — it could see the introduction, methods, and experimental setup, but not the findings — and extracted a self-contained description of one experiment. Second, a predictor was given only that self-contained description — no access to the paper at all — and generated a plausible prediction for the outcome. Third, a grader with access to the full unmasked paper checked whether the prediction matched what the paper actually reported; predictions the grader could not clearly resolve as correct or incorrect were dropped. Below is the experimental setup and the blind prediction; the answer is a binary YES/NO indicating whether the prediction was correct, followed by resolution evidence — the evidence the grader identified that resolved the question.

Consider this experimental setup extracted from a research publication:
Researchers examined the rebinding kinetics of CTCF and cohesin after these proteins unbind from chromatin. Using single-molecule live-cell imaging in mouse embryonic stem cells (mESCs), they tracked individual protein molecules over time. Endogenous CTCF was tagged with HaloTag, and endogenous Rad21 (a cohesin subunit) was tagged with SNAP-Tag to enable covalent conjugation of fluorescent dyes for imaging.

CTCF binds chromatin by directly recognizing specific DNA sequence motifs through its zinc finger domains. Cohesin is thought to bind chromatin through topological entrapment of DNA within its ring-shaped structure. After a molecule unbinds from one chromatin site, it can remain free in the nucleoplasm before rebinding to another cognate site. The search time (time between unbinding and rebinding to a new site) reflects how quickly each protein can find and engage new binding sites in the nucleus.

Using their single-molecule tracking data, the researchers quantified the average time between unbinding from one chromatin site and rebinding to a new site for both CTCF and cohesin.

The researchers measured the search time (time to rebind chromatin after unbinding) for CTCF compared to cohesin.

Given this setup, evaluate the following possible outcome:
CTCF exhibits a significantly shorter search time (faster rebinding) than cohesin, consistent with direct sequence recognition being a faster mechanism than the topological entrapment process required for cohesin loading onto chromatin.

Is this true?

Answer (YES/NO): YES